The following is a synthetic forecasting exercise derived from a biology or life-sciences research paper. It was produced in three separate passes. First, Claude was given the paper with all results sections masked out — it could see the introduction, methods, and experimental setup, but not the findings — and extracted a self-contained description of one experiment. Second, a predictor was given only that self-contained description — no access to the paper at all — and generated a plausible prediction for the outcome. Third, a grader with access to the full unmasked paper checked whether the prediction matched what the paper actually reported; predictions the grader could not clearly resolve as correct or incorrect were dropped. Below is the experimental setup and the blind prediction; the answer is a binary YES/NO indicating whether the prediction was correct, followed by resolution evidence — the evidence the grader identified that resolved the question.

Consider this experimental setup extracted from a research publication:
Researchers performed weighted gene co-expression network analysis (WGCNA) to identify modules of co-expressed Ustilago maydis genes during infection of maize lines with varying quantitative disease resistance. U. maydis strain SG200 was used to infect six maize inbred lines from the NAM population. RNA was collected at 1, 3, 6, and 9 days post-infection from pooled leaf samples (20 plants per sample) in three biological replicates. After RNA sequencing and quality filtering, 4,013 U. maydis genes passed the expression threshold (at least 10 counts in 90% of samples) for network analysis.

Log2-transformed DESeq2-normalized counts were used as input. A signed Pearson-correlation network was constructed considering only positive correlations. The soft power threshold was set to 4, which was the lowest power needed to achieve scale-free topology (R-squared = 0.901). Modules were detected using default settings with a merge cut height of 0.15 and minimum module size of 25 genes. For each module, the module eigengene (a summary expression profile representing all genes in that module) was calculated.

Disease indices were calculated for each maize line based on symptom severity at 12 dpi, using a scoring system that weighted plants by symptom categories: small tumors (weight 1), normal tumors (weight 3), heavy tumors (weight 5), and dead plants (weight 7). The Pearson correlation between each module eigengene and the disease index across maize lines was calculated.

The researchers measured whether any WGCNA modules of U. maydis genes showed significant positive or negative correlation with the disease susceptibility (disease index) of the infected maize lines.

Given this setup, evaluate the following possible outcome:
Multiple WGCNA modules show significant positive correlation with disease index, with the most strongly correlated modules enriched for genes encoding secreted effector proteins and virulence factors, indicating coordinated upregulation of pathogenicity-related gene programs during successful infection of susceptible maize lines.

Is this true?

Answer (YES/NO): NO